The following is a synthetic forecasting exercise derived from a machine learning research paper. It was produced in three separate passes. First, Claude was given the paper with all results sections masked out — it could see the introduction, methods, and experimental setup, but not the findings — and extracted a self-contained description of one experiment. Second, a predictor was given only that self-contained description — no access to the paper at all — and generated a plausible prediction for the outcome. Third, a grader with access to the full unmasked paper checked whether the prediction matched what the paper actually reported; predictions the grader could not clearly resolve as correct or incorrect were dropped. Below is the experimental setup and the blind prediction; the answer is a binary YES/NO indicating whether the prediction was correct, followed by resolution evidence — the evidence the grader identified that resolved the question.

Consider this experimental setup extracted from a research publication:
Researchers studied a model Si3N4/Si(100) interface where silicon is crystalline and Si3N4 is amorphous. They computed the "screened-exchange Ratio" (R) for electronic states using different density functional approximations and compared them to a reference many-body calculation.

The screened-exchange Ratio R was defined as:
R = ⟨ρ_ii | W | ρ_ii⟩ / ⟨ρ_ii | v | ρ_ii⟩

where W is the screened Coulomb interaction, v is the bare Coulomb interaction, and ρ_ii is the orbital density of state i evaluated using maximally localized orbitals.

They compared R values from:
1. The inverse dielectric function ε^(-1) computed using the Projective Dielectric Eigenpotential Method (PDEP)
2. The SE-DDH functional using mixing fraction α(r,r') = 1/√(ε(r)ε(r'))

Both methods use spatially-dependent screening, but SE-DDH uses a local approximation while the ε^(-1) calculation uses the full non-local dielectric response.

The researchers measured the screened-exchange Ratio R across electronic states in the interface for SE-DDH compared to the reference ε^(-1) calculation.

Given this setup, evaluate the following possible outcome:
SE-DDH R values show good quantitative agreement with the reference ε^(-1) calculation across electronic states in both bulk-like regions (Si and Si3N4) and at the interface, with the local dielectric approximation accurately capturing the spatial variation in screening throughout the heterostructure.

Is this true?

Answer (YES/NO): NO